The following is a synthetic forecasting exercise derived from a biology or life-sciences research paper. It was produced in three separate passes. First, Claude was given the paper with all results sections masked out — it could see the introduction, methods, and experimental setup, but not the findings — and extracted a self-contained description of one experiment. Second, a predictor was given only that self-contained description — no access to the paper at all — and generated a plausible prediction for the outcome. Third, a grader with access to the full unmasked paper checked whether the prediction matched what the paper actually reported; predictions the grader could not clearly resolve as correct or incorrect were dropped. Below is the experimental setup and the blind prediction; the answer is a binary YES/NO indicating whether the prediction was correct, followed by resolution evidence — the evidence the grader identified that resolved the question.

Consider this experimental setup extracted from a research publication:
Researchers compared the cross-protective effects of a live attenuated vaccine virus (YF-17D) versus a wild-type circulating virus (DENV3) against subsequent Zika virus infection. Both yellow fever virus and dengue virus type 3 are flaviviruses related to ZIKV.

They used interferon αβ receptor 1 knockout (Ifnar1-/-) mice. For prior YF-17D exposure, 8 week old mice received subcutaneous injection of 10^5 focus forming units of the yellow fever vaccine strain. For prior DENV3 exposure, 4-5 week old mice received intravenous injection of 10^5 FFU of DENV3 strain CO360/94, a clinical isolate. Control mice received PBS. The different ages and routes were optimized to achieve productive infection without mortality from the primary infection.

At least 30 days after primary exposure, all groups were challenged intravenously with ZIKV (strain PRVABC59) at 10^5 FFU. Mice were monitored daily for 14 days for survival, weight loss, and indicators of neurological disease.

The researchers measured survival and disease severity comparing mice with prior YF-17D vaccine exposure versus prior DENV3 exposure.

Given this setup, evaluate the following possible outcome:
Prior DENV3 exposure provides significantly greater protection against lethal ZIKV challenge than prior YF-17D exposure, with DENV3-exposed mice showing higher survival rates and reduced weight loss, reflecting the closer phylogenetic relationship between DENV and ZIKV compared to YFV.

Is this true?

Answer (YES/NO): NO